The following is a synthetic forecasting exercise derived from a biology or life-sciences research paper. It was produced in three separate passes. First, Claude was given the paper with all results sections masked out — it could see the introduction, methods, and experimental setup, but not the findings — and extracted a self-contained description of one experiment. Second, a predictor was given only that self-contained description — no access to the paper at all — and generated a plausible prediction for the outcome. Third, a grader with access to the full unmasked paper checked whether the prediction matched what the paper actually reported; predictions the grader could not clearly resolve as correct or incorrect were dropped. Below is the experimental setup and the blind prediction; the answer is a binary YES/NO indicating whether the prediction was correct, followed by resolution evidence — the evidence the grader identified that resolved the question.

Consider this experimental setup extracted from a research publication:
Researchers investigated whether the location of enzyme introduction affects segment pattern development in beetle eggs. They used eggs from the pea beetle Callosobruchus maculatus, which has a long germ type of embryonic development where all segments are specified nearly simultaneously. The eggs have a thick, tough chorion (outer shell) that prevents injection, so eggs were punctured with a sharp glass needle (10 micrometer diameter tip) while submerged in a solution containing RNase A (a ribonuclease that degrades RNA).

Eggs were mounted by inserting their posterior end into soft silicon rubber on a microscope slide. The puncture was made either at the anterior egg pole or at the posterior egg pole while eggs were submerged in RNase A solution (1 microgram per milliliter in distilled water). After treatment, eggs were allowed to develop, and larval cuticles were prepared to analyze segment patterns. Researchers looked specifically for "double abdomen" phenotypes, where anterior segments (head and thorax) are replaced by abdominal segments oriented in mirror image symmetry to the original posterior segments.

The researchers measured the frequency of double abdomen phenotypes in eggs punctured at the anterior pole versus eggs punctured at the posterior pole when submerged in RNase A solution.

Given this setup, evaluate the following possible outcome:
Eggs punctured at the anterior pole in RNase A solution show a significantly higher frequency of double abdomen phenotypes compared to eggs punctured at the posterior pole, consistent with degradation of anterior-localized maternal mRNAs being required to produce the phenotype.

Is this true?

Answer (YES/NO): YES